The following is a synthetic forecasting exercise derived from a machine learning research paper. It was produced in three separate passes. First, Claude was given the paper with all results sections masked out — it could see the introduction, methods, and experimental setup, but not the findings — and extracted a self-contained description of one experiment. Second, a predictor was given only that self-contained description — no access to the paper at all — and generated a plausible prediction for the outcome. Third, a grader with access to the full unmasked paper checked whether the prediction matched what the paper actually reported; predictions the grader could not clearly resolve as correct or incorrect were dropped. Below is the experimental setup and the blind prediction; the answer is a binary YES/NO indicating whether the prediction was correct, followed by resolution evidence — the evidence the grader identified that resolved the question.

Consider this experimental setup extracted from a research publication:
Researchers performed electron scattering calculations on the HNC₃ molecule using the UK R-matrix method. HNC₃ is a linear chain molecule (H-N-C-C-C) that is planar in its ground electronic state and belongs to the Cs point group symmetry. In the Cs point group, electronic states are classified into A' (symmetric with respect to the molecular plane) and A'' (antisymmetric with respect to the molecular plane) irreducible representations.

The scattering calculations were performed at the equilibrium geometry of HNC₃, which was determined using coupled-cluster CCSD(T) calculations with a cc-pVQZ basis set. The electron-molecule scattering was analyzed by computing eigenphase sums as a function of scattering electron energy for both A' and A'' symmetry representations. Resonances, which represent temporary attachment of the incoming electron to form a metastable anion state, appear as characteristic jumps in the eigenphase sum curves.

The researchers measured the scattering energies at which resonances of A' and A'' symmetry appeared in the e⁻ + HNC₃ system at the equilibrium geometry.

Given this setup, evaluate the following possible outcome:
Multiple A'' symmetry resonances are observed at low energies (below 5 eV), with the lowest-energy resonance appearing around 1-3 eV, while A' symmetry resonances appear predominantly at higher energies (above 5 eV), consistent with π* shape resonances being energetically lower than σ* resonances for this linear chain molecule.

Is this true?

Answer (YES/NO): NO